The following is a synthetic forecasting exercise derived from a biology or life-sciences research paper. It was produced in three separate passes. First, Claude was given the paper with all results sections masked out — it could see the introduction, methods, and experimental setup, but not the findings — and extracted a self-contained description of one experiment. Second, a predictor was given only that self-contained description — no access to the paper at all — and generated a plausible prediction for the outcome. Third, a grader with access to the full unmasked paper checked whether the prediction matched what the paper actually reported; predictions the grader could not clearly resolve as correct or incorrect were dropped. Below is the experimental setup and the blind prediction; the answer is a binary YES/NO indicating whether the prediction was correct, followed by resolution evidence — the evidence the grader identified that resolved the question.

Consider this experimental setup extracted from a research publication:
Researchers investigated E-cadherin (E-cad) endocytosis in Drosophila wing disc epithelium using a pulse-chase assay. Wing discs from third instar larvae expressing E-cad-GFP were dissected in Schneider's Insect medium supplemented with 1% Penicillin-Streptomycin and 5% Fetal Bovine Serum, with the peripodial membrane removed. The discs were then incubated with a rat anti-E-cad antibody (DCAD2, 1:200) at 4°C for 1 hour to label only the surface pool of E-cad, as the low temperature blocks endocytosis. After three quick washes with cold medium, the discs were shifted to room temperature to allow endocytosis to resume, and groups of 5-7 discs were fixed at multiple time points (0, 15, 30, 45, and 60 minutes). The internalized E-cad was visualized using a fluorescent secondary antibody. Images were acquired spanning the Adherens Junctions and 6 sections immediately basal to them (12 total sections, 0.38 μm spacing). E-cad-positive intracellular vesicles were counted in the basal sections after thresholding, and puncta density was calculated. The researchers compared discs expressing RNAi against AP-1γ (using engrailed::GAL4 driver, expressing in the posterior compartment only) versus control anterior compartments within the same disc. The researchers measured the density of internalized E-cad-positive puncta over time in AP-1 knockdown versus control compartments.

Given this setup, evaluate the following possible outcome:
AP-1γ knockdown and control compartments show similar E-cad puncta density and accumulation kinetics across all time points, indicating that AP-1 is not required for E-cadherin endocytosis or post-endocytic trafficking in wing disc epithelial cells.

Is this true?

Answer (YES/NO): NO